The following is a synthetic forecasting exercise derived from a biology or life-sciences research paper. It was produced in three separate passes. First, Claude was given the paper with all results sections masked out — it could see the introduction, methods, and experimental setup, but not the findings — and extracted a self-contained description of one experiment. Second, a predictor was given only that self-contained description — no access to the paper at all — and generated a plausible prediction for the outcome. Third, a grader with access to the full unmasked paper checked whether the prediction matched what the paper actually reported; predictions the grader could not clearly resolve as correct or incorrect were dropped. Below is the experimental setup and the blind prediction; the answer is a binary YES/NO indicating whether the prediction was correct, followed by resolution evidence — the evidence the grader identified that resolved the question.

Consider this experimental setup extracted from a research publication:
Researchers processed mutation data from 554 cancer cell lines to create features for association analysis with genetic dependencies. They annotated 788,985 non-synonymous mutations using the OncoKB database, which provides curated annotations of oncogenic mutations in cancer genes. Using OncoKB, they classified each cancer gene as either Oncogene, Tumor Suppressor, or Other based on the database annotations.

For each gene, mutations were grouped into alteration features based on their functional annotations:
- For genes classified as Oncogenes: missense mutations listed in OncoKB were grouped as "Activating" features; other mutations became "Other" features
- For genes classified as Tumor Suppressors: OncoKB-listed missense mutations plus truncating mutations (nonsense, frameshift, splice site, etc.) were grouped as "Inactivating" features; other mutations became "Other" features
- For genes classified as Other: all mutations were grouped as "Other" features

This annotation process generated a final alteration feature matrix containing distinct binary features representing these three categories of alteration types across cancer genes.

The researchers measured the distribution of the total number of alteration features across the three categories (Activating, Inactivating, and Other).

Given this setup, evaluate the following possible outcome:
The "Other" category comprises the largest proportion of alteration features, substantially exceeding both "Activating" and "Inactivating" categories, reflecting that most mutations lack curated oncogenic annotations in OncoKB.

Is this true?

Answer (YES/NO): NO